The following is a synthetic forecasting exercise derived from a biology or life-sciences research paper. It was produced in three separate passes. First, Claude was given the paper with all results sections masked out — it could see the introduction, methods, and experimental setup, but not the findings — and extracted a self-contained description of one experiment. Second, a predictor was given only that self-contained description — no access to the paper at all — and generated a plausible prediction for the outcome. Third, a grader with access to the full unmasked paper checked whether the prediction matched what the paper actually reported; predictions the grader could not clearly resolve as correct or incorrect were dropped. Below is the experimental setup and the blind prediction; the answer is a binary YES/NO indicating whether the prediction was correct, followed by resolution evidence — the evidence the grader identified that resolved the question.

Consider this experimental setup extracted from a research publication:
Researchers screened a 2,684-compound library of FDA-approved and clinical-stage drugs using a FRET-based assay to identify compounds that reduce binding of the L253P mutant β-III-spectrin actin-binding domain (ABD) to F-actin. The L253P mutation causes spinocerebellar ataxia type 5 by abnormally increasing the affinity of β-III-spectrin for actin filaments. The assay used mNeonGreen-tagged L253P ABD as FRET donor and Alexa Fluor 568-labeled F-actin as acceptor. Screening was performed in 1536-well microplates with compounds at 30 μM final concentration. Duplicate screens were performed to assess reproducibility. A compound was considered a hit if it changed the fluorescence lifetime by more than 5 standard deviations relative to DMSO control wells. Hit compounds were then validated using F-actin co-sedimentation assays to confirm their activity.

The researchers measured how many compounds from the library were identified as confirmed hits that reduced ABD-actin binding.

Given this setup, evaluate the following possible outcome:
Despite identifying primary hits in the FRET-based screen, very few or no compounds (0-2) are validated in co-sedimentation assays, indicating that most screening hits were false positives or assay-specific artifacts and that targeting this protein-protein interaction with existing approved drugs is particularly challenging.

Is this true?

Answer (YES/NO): NO